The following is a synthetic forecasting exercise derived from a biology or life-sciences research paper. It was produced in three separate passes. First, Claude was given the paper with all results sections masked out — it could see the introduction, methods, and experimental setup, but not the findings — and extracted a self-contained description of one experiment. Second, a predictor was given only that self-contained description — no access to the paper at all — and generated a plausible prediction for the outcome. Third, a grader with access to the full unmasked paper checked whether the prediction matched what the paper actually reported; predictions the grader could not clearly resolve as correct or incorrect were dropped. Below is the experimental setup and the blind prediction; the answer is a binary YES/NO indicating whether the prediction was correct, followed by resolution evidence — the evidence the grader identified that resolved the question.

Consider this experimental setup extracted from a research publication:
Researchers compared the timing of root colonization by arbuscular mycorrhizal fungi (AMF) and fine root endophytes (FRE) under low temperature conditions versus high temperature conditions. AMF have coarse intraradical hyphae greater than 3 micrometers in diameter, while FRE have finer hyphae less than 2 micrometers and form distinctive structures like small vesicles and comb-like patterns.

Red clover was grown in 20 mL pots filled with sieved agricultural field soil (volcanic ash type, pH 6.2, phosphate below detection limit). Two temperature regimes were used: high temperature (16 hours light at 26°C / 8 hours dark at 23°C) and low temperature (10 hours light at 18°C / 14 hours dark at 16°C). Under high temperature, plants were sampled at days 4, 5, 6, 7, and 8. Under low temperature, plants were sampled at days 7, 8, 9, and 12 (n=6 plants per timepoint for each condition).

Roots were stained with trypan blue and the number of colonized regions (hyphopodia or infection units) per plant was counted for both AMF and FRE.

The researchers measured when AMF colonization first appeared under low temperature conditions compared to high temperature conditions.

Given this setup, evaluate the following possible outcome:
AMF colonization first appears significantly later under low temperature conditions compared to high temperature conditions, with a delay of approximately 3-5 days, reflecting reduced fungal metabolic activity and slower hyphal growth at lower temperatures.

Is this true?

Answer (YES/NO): YES